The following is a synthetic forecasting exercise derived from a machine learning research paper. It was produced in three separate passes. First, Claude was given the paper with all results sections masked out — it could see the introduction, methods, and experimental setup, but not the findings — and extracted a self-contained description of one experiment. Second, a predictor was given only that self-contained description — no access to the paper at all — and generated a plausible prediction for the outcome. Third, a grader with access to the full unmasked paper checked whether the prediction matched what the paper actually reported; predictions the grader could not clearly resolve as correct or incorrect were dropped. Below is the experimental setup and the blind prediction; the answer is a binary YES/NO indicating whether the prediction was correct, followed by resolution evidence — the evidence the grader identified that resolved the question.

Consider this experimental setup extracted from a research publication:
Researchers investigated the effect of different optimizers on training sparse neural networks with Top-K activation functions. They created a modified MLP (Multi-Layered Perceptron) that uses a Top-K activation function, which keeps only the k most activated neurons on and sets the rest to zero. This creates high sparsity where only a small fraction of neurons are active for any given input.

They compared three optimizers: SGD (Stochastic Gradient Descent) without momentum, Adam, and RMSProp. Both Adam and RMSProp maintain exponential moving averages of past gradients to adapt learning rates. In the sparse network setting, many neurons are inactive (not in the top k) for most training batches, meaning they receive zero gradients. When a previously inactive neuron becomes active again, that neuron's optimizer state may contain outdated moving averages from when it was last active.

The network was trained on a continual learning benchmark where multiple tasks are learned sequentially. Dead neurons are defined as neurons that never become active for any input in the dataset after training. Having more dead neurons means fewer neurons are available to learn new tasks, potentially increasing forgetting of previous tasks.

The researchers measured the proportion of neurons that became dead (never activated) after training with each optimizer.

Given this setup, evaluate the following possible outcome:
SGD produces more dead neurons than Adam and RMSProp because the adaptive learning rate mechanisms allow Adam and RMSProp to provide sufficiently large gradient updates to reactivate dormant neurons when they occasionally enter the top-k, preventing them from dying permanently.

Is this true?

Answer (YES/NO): NO